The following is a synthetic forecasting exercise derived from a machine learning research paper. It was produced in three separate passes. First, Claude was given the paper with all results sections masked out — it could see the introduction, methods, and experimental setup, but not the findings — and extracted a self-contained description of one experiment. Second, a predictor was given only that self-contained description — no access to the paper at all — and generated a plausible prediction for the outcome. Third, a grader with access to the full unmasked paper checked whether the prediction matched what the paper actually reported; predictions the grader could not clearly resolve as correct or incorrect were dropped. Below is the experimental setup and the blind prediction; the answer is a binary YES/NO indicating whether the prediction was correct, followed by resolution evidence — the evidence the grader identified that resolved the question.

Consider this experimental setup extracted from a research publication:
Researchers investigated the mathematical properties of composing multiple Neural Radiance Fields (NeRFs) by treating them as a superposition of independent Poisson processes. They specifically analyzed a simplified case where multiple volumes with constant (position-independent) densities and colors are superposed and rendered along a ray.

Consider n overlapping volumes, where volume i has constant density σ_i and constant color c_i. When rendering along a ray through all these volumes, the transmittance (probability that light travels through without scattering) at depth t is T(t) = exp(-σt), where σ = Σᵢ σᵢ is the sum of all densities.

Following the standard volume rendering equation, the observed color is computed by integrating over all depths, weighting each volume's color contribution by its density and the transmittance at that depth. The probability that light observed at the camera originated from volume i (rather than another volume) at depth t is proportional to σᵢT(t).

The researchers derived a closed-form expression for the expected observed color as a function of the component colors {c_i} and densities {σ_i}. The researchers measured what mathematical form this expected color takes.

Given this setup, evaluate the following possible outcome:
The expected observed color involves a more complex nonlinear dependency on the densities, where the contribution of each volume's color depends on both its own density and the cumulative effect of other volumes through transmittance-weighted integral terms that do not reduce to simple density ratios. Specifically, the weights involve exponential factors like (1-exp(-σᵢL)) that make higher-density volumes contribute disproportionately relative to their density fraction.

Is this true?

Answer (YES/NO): NO